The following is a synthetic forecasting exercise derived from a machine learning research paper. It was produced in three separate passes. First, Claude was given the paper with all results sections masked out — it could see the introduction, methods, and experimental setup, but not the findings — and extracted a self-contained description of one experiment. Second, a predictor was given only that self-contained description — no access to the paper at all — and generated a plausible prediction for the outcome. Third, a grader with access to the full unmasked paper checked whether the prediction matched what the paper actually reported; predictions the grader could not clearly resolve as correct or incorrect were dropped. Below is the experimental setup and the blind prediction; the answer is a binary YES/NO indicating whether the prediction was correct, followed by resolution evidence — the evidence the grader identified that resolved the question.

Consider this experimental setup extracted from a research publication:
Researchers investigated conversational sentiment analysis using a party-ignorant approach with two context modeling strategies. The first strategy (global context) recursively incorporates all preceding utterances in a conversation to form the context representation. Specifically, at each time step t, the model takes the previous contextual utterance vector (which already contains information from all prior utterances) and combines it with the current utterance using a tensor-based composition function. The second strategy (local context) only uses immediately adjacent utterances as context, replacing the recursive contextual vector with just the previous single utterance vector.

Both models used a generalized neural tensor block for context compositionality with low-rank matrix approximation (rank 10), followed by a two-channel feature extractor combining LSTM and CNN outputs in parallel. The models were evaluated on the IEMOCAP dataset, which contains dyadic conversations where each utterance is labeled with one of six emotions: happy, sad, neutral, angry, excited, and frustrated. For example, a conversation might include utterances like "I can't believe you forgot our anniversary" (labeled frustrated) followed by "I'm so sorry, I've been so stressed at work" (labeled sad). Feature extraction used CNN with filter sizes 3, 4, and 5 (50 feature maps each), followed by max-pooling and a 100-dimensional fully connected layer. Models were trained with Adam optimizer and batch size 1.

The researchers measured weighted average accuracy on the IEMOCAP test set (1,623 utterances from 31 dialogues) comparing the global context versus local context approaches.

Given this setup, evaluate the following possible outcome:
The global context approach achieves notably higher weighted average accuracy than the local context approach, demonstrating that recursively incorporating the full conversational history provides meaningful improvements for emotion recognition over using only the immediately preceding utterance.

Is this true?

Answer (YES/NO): NO